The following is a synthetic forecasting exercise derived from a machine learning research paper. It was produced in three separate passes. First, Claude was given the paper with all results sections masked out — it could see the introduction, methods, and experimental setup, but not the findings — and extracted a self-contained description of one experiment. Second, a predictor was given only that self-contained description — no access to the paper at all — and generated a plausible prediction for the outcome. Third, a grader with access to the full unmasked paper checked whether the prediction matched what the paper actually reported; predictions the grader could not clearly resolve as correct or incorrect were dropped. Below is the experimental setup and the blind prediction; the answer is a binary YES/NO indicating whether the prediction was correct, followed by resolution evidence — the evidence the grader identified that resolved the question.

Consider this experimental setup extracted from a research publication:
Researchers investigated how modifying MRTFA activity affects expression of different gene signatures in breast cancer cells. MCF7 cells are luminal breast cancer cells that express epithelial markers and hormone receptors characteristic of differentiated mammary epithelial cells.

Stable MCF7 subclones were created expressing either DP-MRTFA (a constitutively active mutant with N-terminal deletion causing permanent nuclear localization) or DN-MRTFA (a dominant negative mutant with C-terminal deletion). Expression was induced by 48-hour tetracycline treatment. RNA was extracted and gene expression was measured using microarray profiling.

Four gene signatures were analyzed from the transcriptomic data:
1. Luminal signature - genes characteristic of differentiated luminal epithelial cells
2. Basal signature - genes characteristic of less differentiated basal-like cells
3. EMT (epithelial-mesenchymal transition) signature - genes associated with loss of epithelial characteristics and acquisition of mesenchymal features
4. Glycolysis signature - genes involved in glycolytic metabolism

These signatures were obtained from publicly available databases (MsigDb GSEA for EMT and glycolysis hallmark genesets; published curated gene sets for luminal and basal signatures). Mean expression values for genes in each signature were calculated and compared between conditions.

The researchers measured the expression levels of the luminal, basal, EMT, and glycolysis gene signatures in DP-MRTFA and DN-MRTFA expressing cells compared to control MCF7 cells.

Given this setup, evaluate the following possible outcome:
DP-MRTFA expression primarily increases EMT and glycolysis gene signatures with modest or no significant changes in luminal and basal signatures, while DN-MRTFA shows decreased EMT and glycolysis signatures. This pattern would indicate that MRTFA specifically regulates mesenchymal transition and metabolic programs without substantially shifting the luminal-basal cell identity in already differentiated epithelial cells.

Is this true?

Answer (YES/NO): NO